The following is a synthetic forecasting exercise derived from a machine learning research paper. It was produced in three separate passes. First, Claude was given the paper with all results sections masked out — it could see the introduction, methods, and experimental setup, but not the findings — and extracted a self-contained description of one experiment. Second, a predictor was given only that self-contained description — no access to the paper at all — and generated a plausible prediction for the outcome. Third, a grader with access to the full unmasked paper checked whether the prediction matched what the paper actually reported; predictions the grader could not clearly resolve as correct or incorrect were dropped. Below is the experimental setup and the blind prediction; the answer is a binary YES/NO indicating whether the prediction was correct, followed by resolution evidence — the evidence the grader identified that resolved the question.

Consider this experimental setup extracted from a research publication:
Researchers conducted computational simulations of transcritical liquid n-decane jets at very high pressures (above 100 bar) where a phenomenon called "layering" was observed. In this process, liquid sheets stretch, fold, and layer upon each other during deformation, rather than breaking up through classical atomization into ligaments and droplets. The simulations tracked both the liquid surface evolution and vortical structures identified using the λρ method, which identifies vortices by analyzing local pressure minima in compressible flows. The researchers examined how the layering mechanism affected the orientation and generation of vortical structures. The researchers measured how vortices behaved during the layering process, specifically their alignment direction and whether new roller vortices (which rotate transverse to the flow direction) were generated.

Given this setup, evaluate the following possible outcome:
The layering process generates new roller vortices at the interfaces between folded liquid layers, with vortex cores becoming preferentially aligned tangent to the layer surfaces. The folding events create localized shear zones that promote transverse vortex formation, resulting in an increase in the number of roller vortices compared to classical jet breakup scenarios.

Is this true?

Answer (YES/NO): NO